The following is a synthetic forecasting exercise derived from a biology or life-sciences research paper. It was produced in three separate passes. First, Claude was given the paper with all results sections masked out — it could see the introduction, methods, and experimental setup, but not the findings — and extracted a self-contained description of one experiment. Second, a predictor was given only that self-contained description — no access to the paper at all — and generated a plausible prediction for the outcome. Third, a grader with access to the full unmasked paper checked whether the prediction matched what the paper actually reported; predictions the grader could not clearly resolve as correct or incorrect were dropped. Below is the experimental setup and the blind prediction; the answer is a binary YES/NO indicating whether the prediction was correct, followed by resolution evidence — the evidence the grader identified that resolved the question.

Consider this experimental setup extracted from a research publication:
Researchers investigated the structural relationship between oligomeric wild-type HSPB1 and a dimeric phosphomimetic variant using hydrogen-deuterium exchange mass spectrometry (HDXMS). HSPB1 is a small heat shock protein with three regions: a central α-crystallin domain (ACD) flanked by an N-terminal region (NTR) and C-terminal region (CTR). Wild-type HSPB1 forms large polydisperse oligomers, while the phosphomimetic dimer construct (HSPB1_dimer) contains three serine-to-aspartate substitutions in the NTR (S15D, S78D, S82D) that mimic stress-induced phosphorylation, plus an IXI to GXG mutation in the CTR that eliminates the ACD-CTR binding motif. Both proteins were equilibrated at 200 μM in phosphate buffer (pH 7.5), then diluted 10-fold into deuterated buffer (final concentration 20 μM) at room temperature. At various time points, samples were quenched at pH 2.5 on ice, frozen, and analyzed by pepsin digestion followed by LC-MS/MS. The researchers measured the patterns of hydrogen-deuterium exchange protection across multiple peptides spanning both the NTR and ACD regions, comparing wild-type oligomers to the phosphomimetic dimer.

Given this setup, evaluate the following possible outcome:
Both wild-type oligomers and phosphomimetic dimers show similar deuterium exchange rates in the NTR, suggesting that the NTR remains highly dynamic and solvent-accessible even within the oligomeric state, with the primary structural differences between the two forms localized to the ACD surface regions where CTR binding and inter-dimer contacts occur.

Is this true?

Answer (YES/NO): NO